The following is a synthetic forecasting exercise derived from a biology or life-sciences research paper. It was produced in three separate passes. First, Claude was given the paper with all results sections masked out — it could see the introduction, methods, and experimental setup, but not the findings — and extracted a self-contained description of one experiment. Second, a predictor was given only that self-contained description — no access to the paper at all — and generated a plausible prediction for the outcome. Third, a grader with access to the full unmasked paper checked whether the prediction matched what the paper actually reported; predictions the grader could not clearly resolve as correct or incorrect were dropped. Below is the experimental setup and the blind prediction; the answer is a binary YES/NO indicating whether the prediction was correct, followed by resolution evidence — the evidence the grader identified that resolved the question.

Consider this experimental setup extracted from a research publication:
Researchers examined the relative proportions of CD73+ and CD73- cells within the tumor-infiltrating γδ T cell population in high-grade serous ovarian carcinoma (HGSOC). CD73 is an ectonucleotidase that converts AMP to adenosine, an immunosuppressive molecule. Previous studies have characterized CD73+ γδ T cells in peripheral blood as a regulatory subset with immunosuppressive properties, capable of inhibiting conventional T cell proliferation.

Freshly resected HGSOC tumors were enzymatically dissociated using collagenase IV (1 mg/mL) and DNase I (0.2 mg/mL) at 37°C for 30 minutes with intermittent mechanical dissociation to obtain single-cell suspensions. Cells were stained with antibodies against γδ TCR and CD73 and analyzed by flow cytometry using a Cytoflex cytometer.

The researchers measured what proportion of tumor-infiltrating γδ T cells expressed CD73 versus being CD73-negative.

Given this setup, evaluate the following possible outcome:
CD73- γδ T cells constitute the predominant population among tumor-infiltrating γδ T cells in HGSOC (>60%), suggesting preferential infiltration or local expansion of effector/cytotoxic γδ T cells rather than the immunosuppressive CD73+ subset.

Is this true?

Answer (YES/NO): YES